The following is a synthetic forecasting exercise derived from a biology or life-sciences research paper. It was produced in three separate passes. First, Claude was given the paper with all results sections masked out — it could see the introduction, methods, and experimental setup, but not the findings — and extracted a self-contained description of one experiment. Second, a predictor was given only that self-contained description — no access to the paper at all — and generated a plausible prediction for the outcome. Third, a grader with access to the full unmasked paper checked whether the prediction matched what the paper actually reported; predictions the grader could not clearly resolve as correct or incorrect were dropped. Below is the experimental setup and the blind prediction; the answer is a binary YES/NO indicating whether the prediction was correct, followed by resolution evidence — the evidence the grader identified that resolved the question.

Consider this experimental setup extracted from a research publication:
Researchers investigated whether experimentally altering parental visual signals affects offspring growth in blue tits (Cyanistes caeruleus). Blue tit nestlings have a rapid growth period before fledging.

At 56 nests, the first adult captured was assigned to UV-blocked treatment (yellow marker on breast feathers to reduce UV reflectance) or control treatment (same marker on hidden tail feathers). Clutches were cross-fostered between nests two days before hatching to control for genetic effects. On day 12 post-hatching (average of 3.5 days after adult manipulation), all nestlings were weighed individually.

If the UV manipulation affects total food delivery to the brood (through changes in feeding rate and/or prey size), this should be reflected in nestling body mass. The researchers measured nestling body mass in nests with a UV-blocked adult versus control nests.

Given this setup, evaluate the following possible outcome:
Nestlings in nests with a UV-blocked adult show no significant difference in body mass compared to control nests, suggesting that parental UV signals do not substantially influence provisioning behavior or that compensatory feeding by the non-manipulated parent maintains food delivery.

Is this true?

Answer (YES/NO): YES